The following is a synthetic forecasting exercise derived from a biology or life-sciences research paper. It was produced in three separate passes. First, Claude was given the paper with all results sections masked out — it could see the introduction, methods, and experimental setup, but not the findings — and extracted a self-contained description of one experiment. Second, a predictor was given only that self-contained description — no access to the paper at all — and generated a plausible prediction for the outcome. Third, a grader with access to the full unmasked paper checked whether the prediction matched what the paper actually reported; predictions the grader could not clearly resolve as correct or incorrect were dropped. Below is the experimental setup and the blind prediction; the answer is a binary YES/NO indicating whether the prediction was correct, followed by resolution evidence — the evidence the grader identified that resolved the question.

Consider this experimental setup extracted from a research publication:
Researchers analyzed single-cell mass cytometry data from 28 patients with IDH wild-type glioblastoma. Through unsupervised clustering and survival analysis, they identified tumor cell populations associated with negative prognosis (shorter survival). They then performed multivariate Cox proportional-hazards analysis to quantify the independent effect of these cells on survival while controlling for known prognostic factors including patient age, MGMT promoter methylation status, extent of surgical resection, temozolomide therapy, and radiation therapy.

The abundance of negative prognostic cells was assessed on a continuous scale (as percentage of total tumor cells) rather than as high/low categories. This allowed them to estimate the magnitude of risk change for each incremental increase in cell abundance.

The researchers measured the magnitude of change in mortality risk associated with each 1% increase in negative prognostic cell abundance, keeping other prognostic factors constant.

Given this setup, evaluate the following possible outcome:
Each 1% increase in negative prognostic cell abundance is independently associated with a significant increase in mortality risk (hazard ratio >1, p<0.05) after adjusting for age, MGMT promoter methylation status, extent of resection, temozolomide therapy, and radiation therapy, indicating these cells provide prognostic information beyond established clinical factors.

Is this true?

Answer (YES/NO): YES